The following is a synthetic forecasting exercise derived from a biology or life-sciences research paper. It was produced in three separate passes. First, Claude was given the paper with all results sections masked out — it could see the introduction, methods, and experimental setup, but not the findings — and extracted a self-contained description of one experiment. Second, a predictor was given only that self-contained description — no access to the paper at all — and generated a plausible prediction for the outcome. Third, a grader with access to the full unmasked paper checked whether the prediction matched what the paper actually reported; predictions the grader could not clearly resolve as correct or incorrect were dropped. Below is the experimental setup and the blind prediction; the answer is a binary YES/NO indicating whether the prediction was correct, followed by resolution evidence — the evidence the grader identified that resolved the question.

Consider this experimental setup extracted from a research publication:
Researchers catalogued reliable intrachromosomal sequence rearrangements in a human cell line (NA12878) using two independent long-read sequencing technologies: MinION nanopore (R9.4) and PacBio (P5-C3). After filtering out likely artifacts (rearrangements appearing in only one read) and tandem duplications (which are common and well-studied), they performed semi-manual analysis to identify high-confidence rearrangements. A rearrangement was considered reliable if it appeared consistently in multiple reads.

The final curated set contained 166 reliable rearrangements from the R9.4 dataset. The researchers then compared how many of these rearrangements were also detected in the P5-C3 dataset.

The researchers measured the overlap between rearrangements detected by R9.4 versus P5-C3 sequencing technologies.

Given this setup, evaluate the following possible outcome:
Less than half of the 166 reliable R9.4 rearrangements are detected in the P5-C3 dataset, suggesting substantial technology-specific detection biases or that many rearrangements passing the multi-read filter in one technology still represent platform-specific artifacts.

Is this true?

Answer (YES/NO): NO